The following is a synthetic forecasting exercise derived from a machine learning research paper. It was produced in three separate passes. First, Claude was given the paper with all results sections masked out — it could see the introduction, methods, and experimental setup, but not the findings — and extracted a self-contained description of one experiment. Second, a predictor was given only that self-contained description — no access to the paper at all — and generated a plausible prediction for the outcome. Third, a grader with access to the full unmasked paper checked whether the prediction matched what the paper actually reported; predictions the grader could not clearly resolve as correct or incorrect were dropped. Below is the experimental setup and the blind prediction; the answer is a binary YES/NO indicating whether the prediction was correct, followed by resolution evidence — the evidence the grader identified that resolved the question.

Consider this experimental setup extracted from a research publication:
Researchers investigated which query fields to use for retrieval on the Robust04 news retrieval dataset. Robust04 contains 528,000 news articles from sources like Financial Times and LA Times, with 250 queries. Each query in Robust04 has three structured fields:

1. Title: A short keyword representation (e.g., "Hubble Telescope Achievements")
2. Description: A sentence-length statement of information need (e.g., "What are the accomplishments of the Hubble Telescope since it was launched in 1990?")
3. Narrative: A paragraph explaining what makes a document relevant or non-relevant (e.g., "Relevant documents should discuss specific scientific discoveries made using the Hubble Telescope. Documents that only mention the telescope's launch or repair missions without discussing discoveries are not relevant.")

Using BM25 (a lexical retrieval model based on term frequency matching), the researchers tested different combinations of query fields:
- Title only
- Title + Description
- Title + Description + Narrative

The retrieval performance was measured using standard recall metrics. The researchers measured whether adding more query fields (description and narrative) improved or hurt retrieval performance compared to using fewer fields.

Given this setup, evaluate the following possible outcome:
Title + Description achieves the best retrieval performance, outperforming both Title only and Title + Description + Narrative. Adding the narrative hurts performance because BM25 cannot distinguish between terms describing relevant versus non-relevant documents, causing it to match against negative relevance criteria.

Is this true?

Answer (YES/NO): NO